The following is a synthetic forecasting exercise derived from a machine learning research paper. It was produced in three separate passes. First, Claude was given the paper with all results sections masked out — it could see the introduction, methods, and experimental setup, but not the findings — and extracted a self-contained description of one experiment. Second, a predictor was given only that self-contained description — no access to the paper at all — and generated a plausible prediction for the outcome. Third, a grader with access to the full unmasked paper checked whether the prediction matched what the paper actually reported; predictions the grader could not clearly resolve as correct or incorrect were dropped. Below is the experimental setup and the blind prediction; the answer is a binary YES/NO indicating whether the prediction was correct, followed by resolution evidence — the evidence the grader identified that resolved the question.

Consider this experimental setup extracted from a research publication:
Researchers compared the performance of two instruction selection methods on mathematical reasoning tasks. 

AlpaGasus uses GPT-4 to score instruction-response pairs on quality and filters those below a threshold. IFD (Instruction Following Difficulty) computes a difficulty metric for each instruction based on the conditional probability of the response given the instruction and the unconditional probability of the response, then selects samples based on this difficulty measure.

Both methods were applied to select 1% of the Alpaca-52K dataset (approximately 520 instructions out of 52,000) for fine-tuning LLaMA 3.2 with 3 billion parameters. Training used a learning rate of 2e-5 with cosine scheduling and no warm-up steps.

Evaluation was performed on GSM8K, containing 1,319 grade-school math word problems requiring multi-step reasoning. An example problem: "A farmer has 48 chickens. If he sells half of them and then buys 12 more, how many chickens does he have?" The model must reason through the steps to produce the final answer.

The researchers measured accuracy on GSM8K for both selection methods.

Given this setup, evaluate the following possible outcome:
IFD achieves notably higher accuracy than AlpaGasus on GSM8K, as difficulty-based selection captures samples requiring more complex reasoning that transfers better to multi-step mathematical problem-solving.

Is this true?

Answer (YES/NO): YES